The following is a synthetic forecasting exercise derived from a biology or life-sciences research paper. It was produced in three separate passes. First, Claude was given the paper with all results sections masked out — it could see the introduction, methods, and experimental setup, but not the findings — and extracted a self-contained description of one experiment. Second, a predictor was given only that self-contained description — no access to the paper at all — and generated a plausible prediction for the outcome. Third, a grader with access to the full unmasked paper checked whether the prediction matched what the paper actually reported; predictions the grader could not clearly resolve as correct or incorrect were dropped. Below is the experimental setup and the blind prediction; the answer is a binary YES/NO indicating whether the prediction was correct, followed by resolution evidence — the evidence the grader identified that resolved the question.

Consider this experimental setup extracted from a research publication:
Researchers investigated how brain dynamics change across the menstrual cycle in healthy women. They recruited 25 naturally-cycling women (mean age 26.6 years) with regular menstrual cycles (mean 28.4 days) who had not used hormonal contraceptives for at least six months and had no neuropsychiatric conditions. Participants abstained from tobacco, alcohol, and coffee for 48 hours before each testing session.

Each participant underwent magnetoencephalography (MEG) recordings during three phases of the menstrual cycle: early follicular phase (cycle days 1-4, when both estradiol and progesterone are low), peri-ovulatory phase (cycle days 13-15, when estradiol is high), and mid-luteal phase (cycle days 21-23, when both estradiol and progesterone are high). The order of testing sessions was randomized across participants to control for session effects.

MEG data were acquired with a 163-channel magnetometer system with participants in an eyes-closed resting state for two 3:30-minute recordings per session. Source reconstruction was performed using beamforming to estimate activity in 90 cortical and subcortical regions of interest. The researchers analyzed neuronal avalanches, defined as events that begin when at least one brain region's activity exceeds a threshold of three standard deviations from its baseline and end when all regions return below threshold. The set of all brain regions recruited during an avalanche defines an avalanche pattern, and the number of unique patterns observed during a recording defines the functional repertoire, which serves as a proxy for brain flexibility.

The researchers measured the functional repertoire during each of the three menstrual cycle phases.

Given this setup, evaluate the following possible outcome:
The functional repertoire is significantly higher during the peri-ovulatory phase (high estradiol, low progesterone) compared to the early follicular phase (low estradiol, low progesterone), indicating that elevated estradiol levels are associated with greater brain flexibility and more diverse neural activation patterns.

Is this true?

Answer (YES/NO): NO